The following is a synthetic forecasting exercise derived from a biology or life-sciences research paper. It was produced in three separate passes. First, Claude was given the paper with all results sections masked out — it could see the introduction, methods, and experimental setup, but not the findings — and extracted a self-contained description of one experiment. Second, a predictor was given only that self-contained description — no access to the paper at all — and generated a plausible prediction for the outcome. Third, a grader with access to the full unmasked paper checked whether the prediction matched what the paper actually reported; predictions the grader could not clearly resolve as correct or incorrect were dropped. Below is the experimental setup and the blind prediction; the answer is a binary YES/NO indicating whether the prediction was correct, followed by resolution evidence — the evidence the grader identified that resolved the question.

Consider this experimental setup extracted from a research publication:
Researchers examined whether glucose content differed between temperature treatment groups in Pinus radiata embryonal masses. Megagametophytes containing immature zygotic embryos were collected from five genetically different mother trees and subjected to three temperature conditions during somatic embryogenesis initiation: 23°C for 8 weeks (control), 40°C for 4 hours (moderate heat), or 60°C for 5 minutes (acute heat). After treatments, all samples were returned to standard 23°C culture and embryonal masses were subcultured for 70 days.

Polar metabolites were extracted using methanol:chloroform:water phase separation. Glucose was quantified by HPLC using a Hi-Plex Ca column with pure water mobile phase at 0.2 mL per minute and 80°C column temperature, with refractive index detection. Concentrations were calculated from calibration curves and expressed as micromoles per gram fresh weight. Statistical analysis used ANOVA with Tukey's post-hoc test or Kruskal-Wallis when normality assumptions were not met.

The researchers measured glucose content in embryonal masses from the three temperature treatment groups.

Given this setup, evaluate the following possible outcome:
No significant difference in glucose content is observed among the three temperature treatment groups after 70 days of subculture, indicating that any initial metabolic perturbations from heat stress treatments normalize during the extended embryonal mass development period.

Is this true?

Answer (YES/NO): NO